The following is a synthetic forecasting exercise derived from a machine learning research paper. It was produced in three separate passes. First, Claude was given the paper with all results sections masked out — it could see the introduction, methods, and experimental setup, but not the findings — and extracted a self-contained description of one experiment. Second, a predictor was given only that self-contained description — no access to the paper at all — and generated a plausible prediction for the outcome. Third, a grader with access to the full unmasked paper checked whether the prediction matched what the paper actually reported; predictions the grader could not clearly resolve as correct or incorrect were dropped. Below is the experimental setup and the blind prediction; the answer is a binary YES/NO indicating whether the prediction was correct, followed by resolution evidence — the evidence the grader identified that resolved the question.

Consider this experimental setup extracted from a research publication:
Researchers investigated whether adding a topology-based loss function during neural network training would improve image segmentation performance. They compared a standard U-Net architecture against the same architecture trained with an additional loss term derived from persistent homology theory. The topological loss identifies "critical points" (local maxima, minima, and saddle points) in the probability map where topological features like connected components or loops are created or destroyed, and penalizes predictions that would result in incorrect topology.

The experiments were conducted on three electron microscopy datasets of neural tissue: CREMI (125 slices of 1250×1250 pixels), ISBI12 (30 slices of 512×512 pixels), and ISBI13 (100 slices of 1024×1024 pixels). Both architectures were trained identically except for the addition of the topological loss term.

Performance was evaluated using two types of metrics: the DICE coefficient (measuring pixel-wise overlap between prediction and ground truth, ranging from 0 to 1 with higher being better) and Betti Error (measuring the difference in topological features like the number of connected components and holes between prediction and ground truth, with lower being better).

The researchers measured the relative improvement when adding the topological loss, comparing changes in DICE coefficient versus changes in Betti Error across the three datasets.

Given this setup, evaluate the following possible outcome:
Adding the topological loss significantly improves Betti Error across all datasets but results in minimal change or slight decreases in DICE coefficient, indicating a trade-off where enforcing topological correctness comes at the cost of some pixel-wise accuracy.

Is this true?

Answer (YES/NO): NO